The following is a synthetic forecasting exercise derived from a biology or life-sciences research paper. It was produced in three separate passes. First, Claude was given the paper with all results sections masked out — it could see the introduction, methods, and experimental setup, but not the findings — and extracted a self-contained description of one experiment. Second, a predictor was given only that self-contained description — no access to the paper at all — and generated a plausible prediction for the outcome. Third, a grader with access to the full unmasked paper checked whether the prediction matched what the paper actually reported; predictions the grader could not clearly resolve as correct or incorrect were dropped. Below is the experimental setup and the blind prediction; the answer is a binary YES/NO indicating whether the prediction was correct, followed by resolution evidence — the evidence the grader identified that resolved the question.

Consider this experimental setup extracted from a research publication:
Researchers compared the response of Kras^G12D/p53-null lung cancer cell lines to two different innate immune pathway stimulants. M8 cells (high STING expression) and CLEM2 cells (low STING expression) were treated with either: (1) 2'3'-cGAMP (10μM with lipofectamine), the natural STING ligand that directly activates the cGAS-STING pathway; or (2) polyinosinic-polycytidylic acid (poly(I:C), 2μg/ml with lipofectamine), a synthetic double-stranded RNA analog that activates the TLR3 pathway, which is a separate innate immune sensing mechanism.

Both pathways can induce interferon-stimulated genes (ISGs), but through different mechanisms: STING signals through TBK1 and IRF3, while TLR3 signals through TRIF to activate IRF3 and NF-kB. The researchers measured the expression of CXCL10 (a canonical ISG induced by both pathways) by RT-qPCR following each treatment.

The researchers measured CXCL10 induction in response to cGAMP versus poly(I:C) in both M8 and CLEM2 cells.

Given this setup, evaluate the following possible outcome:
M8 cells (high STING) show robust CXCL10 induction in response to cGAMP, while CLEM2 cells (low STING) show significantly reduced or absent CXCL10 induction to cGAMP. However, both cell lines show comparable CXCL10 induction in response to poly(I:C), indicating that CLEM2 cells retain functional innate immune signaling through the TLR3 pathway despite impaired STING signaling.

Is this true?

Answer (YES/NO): NO